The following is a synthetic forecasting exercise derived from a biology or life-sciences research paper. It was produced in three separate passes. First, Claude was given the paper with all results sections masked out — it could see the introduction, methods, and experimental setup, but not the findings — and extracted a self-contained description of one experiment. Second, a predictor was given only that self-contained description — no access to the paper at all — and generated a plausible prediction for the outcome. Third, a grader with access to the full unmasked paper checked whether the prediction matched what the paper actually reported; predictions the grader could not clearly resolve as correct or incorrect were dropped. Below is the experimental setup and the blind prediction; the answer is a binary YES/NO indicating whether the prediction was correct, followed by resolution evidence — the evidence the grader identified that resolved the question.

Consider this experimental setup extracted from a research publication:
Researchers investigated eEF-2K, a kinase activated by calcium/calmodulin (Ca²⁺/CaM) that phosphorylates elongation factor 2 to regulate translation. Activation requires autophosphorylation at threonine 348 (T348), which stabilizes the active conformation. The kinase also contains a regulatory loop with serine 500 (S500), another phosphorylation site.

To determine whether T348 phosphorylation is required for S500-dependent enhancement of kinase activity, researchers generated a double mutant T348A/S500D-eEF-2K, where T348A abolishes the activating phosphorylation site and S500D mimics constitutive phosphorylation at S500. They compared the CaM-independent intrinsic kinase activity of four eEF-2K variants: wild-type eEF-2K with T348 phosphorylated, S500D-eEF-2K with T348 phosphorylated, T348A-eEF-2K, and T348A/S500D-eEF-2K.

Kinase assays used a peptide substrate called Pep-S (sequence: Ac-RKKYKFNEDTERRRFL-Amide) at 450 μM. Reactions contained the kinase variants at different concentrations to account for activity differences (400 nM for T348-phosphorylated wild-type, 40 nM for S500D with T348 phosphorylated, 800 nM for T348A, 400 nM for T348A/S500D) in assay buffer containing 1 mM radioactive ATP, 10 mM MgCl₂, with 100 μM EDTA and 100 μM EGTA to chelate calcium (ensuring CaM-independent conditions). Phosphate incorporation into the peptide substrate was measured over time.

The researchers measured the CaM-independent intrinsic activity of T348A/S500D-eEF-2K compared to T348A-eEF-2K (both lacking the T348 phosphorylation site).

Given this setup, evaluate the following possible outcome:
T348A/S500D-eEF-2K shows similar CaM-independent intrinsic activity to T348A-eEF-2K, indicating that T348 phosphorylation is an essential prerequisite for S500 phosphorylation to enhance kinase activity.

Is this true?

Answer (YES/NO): NO